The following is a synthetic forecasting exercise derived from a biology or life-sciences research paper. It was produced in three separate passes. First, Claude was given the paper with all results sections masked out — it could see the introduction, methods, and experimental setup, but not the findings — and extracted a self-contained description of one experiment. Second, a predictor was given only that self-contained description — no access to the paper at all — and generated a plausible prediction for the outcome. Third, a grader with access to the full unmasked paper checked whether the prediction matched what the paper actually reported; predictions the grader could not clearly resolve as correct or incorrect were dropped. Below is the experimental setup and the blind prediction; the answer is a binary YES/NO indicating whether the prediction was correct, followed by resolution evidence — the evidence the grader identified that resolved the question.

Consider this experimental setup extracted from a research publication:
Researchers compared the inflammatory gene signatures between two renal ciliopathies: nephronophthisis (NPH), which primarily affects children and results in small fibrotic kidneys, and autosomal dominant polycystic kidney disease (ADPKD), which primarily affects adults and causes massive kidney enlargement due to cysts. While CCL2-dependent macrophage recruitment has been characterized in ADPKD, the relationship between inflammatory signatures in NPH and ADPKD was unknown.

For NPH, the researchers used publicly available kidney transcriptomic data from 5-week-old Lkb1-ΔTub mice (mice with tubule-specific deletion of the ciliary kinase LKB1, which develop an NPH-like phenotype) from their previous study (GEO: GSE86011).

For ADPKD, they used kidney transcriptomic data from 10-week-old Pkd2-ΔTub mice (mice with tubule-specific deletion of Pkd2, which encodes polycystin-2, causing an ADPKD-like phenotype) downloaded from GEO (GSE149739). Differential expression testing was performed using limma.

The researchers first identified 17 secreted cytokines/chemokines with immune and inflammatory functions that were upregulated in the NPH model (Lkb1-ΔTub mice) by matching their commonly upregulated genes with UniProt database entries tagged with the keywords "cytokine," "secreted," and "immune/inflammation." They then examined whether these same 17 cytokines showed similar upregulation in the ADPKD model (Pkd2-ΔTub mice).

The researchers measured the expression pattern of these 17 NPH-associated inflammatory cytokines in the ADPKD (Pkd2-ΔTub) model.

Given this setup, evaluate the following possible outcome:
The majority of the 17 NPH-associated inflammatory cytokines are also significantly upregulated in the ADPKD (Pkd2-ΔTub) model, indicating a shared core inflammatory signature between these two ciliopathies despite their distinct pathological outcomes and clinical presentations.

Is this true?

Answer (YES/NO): NO